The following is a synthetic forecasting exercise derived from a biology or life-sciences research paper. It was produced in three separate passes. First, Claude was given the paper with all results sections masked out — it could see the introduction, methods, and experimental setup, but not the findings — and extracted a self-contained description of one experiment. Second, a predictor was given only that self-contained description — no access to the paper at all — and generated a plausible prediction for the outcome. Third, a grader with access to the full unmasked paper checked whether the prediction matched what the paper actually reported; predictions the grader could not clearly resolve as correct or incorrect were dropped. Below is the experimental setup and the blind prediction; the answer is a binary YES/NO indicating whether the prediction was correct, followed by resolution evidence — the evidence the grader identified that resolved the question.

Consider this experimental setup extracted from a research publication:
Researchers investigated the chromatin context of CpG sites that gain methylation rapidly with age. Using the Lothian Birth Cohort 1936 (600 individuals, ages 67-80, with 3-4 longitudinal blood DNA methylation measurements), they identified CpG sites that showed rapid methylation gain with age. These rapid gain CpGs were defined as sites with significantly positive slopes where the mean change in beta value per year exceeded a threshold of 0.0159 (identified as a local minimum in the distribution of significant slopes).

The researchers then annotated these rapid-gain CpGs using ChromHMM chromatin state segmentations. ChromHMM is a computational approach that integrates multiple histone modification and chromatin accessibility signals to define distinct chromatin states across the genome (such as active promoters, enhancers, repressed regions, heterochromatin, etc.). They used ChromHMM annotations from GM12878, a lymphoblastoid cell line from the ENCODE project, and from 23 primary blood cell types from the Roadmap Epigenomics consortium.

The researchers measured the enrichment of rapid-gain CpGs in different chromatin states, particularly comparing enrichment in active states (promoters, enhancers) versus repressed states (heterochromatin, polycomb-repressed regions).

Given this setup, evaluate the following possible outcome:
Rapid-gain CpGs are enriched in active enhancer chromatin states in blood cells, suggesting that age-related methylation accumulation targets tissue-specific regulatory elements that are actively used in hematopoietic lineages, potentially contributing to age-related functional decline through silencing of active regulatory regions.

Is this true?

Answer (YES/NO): NO